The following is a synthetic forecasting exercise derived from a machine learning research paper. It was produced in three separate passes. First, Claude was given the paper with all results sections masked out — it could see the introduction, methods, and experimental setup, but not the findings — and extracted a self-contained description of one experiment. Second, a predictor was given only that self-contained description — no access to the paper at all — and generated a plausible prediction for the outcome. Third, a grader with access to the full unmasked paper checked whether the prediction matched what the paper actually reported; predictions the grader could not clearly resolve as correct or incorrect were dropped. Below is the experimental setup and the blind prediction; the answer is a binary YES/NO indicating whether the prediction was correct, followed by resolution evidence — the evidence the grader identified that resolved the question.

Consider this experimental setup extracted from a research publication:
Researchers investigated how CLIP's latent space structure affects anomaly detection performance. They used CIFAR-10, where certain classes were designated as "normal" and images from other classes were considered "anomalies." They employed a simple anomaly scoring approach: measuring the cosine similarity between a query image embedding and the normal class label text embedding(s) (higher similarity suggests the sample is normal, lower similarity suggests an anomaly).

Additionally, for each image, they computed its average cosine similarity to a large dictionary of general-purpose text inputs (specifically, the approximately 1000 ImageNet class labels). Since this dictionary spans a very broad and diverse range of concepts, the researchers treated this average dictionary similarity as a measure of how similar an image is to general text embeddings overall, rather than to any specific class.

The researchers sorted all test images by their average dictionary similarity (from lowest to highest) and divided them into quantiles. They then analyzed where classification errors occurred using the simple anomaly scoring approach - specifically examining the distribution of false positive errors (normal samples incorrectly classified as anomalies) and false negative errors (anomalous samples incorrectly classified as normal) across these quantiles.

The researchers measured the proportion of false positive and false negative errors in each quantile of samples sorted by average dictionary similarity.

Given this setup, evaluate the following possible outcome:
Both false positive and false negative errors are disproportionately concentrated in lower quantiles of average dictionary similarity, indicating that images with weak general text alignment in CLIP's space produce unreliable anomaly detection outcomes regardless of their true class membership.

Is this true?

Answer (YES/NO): NO